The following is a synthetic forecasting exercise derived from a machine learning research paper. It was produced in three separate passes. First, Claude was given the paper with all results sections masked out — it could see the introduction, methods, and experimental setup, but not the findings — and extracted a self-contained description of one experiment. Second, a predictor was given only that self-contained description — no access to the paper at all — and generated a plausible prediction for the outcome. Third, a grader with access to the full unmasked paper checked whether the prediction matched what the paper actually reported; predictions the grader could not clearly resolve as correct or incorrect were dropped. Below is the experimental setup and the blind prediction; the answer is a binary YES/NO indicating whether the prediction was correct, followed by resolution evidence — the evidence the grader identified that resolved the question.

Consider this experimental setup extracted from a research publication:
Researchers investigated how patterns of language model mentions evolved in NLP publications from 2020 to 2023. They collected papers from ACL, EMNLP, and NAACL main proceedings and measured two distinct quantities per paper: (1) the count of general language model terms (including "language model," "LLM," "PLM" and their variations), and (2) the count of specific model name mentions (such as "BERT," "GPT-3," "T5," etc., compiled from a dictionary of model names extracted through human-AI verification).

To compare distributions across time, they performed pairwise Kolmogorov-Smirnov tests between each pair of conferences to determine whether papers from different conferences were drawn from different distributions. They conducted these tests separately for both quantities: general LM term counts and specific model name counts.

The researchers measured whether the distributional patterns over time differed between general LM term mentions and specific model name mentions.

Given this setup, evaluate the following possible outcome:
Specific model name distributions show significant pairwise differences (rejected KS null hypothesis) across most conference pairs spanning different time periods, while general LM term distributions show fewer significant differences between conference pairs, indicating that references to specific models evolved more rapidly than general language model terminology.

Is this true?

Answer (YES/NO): NO